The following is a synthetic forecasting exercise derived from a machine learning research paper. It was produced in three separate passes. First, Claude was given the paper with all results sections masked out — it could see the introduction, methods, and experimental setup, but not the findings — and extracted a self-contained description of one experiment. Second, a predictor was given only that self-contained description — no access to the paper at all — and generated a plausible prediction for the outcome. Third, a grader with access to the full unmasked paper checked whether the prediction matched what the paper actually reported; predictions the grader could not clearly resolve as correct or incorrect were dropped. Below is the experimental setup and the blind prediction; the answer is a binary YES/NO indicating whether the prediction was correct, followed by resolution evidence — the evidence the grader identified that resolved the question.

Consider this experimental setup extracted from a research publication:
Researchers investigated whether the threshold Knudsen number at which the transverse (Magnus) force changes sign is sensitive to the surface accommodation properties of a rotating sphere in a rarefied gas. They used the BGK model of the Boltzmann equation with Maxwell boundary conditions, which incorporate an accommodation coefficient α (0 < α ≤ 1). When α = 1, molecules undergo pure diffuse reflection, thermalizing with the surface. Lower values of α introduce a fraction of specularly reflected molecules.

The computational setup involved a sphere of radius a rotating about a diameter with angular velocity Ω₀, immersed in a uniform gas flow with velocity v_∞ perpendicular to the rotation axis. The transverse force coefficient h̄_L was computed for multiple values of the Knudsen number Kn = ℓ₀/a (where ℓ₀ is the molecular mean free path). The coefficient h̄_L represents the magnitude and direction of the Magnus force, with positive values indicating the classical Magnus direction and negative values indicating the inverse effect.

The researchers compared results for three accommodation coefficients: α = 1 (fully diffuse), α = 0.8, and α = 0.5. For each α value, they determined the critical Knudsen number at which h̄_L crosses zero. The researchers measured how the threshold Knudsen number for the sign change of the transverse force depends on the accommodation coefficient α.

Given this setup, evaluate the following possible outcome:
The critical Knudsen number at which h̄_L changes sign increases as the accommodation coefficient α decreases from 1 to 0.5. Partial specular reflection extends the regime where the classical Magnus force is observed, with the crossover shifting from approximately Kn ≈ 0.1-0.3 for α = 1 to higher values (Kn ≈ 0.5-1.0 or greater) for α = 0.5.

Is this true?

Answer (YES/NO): NO